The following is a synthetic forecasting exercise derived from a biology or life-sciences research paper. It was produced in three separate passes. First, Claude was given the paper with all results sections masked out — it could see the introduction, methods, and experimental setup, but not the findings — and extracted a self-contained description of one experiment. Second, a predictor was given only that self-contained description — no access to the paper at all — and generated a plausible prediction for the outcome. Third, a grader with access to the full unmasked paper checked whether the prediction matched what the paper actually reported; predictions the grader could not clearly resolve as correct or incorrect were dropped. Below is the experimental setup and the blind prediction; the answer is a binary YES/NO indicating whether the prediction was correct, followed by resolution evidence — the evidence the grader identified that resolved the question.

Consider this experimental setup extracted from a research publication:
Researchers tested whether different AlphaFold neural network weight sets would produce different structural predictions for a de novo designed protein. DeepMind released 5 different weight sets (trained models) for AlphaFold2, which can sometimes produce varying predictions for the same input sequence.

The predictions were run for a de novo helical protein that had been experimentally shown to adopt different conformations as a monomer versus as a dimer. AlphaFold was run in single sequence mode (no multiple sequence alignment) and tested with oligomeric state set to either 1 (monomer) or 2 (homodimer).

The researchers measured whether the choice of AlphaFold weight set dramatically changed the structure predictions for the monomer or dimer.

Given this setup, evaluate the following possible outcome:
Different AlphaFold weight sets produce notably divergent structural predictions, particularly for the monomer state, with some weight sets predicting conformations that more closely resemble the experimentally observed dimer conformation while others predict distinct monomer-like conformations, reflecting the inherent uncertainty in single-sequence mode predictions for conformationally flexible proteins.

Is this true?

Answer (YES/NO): NO